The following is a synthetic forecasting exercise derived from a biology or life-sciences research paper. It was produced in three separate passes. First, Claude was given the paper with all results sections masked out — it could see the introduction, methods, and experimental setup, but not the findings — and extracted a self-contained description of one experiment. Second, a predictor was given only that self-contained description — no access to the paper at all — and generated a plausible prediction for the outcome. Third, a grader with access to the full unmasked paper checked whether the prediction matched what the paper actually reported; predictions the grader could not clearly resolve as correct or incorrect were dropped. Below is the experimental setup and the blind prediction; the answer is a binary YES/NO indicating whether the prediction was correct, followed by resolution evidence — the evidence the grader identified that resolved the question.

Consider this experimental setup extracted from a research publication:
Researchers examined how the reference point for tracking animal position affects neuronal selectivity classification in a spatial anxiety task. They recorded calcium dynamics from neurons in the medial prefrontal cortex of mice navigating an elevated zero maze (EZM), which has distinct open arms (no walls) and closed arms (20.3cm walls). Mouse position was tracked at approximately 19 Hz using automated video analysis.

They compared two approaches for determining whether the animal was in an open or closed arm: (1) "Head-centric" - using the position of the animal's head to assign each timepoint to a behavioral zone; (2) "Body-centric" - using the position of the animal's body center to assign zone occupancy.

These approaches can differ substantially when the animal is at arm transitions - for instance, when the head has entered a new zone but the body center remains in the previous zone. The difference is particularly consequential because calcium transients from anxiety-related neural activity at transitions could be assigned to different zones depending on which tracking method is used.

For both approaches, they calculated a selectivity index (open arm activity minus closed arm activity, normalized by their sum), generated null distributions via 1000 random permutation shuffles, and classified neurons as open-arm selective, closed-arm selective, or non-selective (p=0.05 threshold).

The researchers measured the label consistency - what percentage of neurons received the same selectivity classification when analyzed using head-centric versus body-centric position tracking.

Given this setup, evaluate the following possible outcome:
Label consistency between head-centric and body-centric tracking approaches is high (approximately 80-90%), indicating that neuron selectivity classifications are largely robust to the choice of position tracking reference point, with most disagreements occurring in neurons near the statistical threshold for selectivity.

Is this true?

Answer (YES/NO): NO